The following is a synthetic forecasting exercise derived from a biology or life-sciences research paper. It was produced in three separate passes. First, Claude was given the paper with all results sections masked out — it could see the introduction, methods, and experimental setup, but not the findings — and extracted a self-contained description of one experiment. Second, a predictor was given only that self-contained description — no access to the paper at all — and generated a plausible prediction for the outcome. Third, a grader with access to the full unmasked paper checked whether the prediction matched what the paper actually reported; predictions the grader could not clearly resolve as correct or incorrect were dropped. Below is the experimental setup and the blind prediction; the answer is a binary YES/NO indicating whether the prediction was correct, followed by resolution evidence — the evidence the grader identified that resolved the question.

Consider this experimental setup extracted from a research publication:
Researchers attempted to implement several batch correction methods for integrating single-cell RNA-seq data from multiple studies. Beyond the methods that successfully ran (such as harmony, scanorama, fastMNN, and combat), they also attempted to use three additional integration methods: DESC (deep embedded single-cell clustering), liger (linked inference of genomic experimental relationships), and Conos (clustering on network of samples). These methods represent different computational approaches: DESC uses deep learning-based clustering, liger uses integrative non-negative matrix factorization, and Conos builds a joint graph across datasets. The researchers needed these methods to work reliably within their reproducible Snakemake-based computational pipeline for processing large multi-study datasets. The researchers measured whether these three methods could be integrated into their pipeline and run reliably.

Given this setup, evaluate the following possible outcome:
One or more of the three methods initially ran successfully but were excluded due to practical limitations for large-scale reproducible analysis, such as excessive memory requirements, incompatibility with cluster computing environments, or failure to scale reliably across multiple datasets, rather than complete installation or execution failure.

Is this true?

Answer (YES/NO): NO